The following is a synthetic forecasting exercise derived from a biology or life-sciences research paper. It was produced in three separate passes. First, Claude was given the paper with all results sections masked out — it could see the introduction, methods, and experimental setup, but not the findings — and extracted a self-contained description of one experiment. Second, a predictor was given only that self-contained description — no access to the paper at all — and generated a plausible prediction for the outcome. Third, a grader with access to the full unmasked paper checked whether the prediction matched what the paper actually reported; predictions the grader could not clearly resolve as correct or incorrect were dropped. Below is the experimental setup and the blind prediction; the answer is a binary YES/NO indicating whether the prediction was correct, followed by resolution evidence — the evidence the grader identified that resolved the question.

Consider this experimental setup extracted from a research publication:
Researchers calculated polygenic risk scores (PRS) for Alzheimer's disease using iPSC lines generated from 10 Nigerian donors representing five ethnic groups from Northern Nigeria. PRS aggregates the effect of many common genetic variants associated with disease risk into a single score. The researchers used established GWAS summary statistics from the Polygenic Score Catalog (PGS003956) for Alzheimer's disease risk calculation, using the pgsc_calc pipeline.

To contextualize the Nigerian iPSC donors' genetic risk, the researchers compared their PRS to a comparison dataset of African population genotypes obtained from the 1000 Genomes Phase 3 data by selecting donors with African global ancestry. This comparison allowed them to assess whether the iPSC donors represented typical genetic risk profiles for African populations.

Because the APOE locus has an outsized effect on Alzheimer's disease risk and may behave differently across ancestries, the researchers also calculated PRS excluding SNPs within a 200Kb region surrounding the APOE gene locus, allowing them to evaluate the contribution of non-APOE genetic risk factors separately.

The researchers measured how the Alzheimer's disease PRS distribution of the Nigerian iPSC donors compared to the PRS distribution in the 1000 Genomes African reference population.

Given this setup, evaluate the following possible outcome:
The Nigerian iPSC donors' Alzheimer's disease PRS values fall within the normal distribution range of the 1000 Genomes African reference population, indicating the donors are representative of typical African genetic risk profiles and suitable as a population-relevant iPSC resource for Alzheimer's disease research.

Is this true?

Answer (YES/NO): YES